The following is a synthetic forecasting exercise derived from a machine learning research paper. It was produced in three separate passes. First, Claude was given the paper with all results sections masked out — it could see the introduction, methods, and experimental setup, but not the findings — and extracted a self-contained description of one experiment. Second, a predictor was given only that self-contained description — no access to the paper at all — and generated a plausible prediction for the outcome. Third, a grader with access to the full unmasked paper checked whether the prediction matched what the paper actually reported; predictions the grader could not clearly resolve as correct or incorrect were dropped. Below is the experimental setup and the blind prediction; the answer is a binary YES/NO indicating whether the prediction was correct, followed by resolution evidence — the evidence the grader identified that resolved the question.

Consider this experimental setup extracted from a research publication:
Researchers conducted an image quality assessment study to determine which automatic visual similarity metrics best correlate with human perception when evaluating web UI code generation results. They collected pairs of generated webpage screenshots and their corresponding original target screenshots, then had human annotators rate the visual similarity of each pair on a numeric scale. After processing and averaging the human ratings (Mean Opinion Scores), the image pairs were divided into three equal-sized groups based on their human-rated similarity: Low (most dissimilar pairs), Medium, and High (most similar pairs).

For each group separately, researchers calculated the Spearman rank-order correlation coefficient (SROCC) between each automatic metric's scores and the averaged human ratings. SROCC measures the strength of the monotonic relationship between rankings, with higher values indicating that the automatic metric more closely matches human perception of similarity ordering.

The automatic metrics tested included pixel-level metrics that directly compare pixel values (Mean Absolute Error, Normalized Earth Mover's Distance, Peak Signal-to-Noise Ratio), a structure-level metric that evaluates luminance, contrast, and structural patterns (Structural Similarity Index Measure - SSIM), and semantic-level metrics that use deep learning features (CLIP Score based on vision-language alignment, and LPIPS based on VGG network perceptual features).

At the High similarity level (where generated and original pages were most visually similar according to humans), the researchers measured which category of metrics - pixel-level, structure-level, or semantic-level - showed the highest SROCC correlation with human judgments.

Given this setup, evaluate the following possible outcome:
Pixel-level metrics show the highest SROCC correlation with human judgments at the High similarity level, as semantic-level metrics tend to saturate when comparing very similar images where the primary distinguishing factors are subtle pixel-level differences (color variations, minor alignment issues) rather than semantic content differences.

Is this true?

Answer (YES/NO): NO